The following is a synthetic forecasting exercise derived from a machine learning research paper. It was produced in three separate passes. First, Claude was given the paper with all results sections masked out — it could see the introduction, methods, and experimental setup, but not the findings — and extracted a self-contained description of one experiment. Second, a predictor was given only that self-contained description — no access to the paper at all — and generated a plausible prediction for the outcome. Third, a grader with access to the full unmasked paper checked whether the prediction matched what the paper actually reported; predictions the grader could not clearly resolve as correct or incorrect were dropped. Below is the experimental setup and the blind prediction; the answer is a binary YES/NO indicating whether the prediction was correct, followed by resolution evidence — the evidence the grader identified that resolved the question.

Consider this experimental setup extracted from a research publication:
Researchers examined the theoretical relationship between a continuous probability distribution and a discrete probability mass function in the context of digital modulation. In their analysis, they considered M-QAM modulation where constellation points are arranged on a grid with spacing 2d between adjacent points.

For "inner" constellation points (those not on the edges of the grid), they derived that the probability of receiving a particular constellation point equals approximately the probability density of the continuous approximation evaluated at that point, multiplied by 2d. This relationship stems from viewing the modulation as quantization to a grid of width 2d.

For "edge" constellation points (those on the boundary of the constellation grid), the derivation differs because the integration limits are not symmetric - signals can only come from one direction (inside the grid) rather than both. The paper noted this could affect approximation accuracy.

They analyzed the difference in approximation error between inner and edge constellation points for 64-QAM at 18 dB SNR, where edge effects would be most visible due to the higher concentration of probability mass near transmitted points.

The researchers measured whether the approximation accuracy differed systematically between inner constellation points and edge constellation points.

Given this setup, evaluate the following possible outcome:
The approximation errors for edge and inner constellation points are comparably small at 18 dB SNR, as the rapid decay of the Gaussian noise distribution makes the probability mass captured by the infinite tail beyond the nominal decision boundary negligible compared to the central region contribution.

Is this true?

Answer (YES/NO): NO